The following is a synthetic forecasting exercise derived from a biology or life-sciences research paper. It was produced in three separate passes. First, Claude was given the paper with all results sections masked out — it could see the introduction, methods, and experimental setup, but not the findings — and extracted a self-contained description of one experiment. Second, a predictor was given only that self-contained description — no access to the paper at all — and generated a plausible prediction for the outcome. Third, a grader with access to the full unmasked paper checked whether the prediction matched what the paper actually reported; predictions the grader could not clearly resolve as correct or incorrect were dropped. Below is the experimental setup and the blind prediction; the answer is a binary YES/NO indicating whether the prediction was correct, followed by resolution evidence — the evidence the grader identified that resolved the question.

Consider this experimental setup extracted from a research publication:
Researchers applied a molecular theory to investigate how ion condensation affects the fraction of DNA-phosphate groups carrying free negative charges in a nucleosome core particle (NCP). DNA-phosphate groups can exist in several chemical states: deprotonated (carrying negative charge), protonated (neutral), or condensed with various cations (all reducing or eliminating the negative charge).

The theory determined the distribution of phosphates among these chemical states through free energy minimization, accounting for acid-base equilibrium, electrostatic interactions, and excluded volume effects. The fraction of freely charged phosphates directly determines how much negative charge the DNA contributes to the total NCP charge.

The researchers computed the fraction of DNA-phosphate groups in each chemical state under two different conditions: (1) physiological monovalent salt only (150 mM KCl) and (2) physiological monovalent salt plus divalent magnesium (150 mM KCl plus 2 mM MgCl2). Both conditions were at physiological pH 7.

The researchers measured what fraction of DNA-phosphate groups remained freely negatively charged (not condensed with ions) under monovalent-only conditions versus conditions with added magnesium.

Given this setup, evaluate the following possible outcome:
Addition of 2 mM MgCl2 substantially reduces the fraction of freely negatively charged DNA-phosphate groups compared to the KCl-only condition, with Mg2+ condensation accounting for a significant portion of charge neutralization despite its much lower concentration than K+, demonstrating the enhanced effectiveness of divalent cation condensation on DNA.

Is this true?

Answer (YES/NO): YES